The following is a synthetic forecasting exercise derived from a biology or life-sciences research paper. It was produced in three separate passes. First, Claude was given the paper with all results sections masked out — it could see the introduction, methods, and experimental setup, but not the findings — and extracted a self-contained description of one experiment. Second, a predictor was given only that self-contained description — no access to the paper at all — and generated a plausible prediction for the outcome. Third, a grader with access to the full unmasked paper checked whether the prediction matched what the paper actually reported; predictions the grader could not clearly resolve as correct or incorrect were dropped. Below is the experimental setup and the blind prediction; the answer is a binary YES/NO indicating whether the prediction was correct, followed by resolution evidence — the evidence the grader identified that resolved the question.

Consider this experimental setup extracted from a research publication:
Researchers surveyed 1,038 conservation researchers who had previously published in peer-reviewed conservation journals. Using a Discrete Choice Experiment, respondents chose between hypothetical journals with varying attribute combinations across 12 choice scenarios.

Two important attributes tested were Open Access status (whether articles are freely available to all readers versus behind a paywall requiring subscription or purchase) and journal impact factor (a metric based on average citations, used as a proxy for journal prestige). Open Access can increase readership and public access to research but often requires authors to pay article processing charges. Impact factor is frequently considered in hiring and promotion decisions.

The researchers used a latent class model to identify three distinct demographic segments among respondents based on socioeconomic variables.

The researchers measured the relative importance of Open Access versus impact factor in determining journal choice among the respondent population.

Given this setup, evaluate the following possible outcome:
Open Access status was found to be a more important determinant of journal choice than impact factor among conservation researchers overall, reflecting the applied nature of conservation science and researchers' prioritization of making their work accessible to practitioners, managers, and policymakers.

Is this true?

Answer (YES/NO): NO